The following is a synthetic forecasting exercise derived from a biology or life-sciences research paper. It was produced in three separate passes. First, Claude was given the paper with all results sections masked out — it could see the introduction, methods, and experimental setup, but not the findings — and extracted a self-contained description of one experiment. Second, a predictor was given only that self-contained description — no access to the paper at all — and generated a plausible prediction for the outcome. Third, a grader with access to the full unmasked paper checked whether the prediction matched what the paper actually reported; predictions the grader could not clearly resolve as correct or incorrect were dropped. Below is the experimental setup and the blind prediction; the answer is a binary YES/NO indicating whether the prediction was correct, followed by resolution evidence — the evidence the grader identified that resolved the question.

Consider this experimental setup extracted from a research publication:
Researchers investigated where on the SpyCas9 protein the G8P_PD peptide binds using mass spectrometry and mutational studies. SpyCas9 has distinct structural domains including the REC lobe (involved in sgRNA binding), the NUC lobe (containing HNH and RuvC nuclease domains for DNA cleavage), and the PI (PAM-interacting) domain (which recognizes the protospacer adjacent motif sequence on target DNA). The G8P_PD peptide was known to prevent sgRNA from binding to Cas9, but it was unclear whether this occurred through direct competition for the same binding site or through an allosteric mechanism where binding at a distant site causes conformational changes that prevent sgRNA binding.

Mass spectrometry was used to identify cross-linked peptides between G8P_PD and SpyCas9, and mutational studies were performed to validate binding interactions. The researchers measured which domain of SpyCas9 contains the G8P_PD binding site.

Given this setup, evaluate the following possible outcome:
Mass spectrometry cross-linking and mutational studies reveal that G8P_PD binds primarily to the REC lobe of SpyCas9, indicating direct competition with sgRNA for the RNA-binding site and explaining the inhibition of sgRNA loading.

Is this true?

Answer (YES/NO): NO